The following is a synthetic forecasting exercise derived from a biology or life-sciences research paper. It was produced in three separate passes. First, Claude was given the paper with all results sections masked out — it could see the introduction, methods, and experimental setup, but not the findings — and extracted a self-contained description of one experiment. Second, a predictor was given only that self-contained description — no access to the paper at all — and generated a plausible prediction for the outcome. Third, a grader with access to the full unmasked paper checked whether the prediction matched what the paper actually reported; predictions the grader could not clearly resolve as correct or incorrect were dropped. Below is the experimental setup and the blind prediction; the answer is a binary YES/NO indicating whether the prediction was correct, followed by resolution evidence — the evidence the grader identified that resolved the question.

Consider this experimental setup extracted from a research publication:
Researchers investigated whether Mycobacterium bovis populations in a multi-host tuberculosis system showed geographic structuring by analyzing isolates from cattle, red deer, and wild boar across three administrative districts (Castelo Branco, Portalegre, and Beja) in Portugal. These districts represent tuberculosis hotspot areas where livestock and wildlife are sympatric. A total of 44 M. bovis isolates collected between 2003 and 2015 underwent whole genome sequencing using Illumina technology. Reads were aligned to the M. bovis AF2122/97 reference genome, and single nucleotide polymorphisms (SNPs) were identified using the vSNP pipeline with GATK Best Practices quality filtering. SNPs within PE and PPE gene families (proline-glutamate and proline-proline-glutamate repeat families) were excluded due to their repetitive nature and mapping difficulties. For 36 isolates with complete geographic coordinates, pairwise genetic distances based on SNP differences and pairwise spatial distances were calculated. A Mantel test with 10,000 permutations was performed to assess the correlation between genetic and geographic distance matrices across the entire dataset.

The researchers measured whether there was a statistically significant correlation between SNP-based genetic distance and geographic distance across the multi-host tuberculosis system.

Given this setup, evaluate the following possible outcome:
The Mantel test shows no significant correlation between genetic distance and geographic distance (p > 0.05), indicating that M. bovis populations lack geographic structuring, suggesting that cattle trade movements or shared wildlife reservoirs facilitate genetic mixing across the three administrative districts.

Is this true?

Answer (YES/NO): YES